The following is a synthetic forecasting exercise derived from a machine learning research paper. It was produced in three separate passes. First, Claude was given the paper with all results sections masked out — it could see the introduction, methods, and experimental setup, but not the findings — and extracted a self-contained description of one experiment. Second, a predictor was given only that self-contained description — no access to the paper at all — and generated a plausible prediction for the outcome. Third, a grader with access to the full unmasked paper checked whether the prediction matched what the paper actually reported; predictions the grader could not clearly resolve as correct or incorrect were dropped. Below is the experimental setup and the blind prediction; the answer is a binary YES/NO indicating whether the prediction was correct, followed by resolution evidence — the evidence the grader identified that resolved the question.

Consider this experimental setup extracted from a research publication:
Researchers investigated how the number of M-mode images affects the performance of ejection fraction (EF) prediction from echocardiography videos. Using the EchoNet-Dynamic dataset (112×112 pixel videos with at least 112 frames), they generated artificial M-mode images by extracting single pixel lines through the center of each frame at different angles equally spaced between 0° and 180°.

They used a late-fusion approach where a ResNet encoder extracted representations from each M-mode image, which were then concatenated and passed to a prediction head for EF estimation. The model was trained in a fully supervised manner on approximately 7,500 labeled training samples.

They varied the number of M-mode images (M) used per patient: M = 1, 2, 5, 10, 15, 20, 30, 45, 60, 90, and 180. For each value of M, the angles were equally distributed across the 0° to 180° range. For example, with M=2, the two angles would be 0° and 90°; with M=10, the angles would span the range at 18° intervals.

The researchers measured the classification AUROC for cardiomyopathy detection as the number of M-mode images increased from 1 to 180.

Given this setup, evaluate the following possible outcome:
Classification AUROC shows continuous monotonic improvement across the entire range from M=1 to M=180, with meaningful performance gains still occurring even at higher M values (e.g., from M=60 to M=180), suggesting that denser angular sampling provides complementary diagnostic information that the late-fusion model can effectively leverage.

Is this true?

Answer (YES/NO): NO